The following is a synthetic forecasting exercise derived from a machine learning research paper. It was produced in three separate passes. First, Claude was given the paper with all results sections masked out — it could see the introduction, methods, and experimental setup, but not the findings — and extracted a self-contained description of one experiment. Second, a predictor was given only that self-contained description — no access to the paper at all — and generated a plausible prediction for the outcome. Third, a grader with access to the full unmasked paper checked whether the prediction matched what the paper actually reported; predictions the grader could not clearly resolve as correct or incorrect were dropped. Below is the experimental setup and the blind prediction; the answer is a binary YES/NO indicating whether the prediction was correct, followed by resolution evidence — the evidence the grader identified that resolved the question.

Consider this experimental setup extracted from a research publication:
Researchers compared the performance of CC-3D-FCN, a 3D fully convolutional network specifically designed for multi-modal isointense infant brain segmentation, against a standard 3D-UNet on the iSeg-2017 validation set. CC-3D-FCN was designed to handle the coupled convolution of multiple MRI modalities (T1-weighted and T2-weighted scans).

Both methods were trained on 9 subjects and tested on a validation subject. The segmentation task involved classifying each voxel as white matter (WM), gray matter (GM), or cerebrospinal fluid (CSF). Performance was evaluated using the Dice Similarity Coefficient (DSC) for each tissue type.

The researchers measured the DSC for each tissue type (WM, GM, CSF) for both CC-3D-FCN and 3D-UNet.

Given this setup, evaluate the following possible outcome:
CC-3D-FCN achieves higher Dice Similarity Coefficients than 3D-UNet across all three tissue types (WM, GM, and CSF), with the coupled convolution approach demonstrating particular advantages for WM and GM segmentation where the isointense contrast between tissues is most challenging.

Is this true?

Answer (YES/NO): NO